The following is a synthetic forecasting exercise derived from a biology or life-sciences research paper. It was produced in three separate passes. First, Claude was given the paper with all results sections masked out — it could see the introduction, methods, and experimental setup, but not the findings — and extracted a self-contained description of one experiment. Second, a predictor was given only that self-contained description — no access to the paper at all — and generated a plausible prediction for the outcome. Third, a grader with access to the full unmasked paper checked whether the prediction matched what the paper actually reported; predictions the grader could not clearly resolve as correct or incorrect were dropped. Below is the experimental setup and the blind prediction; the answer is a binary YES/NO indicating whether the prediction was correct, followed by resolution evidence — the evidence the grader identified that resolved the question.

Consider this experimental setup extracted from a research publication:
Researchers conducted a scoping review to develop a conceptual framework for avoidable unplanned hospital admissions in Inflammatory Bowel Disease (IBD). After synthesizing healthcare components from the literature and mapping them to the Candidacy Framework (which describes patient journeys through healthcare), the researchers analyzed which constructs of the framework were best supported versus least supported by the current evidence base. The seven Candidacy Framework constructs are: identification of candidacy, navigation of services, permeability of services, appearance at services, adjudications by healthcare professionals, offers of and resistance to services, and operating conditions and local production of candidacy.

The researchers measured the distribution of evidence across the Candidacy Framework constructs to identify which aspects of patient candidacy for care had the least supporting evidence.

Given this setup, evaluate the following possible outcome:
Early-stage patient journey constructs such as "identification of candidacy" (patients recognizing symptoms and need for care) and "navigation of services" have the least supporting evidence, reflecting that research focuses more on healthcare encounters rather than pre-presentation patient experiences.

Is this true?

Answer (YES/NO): NO